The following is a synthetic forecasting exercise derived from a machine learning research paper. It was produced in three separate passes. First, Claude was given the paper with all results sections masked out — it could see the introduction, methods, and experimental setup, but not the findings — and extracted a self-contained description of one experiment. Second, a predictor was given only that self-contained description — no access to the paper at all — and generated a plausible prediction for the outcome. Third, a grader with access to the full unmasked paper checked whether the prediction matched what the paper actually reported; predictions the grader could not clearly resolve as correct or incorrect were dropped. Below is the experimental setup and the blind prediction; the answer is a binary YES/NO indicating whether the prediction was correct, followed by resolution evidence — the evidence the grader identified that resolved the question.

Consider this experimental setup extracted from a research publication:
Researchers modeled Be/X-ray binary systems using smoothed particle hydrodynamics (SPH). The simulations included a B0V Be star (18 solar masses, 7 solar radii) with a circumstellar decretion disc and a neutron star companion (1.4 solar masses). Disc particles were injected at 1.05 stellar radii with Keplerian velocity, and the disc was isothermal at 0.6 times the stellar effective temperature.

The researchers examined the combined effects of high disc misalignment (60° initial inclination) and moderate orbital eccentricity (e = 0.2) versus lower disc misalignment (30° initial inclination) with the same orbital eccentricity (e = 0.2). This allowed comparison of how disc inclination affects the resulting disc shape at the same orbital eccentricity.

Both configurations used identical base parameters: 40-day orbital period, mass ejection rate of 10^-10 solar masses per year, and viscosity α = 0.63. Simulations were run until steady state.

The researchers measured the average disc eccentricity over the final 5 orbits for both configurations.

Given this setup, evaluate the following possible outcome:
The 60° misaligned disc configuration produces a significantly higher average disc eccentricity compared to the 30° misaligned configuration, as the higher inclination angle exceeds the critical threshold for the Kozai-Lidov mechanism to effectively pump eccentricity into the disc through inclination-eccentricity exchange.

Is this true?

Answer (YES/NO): YES